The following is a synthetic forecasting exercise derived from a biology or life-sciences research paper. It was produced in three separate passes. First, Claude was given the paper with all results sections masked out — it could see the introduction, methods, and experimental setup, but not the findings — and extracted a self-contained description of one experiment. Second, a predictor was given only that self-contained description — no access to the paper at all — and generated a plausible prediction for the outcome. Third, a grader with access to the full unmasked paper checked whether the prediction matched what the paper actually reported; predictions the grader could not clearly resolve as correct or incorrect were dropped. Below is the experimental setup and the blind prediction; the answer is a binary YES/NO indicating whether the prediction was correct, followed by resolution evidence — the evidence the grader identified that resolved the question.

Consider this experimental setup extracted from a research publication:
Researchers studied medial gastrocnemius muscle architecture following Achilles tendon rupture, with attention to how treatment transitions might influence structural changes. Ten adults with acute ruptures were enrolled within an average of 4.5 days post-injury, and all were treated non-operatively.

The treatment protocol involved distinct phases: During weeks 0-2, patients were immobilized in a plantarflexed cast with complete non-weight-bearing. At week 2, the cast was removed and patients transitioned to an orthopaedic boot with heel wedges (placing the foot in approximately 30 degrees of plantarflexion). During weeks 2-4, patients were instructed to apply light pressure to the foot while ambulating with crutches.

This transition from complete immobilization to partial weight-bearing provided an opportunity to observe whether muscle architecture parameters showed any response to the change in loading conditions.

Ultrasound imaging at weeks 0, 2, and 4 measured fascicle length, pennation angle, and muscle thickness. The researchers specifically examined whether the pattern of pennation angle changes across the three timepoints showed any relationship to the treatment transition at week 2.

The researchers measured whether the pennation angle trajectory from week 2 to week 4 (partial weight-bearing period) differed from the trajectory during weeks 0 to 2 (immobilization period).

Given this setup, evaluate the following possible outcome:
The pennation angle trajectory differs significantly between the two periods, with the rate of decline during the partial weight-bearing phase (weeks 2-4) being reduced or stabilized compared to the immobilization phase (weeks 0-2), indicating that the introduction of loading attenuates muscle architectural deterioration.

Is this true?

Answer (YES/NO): NO